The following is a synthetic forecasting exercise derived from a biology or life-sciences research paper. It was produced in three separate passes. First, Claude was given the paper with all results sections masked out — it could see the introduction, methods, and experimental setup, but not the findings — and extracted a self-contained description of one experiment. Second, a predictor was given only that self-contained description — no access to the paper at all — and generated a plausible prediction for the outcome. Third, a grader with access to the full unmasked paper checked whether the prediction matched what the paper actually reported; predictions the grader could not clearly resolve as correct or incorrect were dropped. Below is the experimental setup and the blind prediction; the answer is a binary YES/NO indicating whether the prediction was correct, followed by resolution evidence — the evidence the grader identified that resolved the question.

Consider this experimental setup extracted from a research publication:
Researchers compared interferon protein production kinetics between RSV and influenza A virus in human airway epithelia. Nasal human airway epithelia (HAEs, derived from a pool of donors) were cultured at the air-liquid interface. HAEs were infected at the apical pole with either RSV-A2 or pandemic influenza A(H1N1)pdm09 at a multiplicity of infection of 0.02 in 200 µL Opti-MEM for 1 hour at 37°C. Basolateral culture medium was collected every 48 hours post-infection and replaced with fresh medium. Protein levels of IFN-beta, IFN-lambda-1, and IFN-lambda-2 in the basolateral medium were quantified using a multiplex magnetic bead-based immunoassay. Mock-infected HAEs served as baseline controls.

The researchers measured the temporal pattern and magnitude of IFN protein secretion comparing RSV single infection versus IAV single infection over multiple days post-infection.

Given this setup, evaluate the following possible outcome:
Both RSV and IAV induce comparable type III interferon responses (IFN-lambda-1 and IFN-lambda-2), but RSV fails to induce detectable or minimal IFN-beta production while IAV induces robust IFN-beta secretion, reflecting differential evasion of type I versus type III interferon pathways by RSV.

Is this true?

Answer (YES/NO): NO